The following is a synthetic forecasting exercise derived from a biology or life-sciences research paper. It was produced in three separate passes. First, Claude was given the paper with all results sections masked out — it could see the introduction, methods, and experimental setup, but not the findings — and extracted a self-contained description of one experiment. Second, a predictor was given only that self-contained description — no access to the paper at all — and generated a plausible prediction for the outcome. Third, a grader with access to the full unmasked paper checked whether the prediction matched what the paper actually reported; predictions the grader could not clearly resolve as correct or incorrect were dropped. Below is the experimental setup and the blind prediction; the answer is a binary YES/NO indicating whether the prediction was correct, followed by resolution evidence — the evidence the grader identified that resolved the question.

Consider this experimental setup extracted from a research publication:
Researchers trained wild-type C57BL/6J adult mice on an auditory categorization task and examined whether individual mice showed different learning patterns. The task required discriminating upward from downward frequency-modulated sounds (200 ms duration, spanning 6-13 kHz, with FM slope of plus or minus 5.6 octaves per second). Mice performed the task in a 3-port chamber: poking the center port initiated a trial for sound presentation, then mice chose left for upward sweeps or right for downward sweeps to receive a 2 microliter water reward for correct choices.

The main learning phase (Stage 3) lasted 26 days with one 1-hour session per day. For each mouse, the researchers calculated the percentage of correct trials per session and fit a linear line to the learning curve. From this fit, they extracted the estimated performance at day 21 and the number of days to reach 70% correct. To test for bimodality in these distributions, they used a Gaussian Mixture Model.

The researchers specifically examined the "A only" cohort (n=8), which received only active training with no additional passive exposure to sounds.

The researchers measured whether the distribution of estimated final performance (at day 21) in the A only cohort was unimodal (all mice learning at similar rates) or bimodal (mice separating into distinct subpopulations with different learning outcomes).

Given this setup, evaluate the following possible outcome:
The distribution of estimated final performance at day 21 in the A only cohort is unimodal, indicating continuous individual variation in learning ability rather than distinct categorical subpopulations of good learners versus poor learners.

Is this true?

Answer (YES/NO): YES